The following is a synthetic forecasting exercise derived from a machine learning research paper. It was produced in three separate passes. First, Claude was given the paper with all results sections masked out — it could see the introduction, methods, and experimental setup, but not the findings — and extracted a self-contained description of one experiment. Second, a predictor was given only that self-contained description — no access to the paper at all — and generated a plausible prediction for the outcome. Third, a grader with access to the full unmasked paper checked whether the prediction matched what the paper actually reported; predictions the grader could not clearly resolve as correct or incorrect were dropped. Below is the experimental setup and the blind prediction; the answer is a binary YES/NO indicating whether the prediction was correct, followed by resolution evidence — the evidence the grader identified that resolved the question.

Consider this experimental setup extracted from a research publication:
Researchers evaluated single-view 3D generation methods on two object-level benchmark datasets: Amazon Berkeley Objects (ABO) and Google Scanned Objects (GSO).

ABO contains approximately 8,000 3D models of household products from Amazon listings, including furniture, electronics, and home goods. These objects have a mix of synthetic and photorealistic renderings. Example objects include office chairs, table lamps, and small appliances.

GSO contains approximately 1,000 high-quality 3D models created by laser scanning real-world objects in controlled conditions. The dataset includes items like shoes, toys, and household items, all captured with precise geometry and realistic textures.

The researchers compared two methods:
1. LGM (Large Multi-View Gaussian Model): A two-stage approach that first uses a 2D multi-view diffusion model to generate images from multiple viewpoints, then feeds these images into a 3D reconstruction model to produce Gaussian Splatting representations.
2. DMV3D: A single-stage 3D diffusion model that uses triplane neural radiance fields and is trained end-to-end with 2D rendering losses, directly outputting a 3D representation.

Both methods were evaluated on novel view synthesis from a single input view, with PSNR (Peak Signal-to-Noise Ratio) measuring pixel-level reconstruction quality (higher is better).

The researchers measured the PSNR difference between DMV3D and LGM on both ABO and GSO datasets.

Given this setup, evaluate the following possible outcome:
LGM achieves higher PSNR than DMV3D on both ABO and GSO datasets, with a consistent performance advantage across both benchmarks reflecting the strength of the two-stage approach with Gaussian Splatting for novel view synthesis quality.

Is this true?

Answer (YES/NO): NO